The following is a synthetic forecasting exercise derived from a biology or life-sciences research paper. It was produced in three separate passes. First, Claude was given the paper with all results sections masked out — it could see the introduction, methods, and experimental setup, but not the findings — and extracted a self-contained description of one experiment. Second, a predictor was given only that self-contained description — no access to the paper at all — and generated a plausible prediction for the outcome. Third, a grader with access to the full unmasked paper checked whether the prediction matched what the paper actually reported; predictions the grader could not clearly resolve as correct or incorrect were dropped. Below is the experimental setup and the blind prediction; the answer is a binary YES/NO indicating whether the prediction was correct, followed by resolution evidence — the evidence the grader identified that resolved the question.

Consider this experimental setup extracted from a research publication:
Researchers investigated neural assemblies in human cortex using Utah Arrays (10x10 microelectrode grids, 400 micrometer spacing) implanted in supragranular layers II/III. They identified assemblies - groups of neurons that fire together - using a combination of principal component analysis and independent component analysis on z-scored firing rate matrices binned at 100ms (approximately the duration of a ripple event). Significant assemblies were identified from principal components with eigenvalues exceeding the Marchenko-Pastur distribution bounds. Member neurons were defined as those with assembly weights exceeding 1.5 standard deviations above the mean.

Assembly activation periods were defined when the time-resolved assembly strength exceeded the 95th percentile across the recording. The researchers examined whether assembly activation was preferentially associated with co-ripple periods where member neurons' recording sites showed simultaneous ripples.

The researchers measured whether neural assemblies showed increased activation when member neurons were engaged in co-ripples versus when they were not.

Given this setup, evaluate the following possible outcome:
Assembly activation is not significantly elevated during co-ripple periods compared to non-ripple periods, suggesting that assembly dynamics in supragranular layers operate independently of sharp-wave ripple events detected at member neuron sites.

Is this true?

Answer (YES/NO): NO